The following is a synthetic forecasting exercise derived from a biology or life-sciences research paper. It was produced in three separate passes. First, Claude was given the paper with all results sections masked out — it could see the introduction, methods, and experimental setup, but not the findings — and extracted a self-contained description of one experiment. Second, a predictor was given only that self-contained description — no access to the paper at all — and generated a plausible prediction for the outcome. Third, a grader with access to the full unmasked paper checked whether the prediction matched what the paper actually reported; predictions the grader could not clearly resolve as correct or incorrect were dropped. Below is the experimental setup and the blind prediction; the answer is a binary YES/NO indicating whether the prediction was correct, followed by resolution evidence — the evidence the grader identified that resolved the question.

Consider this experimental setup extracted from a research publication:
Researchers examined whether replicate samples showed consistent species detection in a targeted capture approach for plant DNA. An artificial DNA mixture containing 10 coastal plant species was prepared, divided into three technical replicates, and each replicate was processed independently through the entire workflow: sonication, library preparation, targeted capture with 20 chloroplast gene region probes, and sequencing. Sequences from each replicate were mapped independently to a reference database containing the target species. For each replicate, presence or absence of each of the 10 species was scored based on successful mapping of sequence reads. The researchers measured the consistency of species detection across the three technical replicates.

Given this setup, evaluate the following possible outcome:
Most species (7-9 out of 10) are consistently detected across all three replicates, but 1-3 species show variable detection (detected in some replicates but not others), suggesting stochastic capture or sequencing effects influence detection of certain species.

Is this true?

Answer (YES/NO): NO